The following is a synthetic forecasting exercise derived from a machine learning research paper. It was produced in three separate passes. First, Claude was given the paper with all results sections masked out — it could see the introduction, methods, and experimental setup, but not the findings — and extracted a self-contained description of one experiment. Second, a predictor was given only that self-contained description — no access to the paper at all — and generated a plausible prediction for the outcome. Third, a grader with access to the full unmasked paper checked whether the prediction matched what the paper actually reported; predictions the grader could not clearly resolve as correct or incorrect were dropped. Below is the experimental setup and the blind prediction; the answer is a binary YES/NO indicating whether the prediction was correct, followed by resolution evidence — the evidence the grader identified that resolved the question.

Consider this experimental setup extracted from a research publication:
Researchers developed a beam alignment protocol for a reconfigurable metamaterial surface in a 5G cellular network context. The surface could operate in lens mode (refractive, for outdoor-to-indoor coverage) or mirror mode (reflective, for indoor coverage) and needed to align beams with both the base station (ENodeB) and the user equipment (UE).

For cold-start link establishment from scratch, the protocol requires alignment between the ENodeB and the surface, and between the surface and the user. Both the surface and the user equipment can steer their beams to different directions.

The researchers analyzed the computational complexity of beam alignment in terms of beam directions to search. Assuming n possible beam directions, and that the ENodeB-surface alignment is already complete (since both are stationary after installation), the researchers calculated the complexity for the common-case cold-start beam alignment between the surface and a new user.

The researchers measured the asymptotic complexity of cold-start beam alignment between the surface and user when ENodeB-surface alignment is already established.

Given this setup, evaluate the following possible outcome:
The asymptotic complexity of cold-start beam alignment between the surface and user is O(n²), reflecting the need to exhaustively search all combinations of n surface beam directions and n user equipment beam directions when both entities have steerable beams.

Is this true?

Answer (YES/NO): YES